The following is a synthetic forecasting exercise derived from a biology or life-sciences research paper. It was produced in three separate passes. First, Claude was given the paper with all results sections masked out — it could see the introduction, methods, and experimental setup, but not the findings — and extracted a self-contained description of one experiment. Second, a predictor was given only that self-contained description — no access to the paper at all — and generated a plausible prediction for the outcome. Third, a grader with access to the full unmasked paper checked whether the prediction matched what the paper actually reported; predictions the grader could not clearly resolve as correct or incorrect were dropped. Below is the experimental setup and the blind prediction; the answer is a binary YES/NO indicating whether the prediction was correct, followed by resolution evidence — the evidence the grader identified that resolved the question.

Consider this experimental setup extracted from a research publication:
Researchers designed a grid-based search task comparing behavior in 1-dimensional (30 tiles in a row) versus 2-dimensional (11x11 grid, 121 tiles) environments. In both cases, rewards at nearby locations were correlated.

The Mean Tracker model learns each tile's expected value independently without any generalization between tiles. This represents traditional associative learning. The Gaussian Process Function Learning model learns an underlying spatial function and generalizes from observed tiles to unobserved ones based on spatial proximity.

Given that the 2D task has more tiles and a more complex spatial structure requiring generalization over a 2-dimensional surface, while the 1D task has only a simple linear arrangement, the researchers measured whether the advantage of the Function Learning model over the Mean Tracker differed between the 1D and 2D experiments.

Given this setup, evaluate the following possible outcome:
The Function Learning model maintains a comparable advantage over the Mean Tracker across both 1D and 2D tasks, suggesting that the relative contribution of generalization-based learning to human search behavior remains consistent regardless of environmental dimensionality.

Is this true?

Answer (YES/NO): NO